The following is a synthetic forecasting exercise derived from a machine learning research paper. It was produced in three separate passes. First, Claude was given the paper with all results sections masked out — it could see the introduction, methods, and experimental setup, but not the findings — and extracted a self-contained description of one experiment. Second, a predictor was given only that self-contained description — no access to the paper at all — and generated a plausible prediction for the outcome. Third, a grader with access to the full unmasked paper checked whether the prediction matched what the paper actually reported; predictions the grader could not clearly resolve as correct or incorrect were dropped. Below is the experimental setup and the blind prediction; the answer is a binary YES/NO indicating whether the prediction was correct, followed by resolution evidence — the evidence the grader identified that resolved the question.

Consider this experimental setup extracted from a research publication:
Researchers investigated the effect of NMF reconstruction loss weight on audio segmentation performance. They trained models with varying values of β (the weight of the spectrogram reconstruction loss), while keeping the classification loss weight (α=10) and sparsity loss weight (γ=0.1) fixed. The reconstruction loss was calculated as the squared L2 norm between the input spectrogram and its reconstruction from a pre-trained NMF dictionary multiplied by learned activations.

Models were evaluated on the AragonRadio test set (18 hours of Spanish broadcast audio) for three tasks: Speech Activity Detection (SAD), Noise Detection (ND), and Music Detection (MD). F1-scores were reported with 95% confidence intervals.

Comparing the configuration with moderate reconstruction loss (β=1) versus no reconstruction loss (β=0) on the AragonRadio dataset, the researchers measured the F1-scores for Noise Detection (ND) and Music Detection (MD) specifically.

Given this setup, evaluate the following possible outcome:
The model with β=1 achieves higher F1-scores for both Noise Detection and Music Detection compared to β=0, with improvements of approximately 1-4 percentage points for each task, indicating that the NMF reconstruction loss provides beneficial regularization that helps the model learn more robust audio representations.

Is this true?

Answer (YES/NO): NO